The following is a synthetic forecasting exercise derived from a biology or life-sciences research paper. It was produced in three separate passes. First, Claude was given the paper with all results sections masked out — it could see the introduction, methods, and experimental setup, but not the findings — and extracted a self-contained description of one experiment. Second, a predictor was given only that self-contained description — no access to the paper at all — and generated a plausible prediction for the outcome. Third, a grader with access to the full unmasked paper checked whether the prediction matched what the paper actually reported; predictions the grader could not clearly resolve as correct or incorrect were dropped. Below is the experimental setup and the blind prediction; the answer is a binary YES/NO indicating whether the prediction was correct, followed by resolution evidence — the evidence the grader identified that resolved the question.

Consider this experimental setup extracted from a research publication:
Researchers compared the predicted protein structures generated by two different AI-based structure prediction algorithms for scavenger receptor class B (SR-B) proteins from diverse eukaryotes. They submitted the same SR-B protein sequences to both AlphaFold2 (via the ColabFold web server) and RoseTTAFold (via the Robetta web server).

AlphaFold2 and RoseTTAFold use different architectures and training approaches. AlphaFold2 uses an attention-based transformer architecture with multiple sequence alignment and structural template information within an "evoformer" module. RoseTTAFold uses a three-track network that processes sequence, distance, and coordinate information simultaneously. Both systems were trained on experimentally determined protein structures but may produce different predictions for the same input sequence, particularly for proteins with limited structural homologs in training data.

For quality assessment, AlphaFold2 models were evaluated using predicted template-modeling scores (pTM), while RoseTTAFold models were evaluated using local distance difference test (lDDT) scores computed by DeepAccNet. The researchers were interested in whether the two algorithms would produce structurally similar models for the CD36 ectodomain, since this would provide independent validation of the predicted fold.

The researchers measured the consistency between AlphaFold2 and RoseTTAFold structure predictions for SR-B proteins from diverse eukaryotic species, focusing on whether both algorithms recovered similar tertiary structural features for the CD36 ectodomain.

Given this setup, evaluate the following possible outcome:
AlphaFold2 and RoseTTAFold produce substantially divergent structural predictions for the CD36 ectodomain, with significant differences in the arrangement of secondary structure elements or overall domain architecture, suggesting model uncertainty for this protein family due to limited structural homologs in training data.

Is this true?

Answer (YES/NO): NO